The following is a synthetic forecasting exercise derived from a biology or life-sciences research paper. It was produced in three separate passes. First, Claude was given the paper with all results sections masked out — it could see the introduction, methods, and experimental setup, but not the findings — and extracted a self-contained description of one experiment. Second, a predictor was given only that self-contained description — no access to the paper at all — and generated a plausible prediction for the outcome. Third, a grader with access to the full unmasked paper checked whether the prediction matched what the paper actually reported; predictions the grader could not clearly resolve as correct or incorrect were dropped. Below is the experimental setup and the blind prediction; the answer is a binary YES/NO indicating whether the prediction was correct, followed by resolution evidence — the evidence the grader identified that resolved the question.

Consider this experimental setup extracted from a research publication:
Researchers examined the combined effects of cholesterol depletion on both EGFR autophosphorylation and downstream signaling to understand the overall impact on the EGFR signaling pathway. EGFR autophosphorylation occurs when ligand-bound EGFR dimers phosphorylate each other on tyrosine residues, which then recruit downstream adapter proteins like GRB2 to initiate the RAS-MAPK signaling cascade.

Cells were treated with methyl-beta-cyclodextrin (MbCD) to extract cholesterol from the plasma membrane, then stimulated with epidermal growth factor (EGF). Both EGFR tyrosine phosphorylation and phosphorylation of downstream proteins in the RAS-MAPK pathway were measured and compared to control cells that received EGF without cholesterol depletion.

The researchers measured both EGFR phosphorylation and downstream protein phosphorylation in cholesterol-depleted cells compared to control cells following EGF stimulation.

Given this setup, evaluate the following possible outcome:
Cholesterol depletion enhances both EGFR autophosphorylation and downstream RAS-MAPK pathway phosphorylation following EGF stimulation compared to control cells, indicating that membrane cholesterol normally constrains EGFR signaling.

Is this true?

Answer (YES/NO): NO